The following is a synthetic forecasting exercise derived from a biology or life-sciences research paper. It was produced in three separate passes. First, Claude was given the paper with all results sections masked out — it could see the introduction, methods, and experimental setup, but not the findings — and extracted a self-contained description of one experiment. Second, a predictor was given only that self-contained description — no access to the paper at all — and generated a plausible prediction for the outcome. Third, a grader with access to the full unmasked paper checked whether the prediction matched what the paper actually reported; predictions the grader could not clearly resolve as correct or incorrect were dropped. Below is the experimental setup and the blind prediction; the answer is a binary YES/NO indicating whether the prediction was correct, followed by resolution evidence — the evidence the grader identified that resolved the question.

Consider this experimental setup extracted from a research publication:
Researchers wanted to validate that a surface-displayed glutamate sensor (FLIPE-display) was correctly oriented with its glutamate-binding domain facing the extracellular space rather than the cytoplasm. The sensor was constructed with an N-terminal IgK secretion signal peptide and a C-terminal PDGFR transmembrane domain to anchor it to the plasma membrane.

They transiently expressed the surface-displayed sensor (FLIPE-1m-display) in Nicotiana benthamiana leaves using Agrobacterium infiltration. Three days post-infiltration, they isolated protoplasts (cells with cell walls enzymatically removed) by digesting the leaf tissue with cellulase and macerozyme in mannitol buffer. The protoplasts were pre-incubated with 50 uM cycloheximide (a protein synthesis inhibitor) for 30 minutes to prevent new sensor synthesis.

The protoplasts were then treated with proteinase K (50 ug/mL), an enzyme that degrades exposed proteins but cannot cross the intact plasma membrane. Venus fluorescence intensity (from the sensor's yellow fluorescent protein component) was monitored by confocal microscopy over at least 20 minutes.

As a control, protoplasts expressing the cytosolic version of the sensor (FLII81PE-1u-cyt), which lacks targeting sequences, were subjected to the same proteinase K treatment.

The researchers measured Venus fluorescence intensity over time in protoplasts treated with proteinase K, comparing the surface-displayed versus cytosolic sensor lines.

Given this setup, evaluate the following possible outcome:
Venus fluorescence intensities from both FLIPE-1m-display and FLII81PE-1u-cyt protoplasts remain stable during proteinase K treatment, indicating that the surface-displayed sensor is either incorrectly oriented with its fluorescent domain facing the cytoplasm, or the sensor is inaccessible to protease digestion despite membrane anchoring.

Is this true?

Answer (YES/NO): NO